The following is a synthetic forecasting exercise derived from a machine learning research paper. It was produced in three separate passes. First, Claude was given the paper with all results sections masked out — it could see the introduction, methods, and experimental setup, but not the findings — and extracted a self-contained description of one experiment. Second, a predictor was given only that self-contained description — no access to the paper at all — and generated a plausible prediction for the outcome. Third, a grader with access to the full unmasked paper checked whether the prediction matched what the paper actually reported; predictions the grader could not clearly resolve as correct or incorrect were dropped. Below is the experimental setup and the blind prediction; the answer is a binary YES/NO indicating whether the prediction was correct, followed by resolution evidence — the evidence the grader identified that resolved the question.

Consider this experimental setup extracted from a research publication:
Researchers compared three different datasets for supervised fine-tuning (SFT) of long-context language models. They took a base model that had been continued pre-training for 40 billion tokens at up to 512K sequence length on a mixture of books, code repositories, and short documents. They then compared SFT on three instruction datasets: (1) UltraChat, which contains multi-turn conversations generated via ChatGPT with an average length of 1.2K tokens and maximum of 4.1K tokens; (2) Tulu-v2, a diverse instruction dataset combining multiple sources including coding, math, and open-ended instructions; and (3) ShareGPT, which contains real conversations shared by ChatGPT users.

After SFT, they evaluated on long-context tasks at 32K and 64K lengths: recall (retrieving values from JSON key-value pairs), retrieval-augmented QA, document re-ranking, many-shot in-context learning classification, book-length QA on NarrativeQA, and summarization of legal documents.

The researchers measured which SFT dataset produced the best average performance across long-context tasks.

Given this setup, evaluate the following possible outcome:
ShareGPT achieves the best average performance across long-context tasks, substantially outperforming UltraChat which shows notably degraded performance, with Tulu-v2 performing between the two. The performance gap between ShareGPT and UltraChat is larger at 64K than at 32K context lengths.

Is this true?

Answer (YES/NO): NO